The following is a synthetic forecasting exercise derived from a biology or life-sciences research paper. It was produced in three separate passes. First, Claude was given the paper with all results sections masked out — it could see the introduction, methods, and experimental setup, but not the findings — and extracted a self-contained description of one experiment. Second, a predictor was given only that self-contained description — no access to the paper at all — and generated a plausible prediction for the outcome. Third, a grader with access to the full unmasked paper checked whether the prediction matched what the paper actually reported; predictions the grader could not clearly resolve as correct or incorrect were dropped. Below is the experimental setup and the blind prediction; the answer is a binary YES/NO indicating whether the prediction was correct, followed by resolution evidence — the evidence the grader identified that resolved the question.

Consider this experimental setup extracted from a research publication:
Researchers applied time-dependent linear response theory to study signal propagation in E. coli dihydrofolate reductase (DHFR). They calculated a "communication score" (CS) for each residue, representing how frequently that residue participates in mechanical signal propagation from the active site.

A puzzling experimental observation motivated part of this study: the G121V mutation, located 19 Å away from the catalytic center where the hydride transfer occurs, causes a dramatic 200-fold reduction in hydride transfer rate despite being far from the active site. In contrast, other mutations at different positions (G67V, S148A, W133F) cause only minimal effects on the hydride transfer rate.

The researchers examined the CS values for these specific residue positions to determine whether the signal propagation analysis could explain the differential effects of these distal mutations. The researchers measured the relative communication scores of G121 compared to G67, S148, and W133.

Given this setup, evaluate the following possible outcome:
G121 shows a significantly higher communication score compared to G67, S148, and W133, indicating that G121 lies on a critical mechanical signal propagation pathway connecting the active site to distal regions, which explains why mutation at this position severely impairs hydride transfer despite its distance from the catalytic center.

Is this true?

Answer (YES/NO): YES